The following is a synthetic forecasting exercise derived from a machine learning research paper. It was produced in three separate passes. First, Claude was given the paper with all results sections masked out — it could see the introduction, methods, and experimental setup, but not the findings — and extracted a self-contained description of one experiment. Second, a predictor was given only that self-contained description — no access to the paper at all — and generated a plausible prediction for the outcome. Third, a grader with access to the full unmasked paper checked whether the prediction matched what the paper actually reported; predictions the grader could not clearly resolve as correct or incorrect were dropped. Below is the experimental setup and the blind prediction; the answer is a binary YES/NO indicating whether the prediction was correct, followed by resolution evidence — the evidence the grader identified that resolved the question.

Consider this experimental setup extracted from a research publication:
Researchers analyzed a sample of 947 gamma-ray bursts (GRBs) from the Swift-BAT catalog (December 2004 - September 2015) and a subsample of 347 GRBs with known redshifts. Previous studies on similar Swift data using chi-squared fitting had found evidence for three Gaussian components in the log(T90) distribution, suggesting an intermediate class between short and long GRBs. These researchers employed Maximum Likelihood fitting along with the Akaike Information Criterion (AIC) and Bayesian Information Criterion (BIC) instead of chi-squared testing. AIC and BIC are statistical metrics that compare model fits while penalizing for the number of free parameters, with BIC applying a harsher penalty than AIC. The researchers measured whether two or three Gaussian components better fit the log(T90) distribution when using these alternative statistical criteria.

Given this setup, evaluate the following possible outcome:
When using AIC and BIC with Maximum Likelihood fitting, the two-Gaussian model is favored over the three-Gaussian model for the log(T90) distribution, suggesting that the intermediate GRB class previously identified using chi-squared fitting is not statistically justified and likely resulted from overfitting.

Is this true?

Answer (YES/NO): YES